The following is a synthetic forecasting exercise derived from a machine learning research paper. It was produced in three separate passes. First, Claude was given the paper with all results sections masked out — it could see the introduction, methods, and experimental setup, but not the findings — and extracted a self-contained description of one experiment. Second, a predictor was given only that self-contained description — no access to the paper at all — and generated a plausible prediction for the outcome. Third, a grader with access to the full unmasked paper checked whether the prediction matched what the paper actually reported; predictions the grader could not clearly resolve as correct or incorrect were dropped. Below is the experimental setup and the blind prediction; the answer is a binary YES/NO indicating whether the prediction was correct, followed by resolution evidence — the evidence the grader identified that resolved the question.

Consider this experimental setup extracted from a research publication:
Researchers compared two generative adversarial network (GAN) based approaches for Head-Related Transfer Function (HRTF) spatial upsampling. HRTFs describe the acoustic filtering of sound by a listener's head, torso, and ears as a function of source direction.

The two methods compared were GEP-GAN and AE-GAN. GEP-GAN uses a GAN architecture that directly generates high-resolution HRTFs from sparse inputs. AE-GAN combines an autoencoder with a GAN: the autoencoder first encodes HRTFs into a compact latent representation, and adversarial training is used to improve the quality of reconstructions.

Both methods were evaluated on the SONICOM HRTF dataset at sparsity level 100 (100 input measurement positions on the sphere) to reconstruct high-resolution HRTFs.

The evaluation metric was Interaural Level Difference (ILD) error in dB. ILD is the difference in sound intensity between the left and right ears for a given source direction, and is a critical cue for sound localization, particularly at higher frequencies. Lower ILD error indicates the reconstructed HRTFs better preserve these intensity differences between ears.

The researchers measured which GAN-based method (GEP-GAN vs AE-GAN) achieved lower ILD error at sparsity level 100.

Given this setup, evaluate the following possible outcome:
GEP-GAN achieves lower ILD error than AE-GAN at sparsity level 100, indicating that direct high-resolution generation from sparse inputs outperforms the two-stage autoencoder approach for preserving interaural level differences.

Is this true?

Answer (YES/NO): YES